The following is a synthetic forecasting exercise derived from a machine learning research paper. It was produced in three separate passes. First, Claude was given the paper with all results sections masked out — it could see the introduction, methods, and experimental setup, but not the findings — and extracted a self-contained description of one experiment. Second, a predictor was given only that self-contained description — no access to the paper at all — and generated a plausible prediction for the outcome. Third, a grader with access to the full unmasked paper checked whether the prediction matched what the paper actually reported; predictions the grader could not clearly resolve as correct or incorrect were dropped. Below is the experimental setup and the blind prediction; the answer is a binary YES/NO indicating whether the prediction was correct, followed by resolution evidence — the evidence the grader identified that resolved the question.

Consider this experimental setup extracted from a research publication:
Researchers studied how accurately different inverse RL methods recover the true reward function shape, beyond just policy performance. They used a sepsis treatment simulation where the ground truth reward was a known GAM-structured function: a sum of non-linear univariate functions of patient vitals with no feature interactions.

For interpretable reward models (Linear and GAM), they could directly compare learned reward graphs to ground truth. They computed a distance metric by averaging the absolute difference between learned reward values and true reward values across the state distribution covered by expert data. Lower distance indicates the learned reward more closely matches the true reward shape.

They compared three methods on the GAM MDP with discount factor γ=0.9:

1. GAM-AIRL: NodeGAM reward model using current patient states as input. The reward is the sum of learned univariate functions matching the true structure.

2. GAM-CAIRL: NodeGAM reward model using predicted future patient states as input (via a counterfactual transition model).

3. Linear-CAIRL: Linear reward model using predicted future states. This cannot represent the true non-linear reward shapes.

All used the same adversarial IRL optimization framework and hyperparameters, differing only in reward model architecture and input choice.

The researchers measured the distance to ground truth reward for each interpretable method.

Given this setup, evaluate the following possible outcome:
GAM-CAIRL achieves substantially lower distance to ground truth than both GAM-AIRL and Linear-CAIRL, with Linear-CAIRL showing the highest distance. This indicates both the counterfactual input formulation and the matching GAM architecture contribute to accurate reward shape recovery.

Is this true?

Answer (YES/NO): YES